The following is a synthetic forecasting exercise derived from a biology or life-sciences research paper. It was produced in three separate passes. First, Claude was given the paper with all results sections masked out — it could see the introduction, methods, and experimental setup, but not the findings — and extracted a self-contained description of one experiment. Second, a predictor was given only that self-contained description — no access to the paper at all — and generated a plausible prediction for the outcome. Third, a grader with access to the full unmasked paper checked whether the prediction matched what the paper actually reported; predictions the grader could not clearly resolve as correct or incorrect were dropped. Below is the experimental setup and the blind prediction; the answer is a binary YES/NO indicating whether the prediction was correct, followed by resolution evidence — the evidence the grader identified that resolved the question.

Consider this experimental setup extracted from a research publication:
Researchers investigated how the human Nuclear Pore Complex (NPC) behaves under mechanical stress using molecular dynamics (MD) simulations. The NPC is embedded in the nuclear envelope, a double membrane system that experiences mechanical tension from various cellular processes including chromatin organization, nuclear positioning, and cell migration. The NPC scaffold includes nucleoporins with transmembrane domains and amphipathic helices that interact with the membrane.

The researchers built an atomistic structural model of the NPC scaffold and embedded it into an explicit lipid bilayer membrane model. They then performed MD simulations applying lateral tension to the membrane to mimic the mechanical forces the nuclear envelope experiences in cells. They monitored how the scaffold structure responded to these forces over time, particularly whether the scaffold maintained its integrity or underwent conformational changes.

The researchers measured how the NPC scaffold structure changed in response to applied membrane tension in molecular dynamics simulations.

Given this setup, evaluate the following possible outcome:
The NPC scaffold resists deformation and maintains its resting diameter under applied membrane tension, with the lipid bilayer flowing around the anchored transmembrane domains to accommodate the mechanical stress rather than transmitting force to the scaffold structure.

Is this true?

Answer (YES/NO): NO